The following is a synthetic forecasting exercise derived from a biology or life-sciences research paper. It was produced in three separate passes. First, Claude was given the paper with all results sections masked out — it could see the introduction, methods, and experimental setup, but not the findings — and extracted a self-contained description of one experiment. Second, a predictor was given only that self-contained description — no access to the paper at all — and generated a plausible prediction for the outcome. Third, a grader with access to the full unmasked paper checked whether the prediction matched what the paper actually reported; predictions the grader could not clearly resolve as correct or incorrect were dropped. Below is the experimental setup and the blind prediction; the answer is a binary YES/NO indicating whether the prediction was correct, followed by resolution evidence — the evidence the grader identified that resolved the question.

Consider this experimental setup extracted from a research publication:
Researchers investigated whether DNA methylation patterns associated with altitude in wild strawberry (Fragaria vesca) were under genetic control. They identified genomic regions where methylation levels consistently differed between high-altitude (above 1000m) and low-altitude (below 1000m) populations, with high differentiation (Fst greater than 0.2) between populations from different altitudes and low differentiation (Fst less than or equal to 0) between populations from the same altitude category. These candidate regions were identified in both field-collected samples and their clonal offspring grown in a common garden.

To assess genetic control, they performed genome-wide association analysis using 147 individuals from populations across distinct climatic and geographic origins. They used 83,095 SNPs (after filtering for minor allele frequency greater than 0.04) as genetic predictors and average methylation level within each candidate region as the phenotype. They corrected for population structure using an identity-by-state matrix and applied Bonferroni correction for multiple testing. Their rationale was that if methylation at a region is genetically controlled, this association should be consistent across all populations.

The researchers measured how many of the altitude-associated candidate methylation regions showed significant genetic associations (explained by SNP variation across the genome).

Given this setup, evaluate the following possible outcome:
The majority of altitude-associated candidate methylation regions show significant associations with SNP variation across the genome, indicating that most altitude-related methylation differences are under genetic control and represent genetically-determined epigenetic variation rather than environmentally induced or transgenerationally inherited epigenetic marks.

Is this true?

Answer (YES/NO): NO